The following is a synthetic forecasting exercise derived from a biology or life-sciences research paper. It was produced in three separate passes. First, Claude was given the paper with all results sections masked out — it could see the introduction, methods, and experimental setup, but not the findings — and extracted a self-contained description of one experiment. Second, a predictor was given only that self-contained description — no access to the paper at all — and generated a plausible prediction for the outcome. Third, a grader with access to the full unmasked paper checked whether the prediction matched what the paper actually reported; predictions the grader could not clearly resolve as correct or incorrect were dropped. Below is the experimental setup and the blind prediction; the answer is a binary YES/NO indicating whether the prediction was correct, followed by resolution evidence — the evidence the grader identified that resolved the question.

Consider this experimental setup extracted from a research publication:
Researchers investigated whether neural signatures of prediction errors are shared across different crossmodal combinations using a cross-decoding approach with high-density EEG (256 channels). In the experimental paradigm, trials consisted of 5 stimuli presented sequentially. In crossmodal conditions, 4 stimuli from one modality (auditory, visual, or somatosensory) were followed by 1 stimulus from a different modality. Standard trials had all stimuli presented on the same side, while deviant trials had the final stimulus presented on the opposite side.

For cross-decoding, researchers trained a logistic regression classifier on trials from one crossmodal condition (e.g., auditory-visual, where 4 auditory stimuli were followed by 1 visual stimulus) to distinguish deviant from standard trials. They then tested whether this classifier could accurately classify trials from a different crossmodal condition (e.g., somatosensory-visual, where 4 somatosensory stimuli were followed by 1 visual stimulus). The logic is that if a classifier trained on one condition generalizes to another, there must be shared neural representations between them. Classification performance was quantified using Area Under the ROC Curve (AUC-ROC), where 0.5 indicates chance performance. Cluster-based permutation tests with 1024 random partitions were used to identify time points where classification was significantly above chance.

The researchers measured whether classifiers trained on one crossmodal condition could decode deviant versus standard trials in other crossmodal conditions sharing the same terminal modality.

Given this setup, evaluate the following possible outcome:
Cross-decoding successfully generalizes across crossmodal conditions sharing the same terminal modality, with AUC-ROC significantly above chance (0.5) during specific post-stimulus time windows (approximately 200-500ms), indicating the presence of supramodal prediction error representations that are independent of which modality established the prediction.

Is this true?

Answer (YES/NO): YES